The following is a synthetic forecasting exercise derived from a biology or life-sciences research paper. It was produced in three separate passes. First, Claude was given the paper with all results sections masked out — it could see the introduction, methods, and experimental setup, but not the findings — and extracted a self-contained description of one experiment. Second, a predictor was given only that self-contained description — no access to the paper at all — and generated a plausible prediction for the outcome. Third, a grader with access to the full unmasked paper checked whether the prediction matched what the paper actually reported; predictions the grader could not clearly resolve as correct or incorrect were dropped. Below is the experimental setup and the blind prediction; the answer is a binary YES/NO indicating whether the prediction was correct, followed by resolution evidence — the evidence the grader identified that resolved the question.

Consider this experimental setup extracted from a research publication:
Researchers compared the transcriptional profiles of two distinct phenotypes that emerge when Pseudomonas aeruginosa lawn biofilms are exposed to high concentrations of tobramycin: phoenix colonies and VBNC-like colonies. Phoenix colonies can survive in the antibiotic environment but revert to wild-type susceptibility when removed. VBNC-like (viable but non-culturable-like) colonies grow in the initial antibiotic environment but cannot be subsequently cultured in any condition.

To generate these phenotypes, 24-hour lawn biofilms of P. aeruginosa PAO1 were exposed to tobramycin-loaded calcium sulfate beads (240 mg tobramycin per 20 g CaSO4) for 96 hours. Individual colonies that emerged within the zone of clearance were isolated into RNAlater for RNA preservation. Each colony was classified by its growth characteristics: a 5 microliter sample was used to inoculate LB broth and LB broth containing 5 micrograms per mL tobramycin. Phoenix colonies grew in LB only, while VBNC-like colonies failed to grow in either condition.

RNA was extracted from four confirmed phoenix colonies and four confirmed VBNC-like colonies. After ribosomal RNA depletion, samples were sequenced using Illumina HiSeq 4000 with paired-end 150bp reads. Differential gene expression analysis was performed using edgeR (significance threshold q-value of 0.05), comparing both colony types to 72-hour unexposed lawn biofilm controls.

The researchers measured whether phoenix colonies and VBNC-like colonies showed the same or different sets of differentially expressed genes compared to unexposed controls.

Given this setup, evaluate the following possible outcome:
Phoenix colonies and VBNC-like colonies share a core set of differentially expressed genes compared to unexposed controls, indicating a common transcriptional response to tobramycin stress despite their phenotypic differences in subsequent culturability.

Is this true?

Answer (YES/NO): YES